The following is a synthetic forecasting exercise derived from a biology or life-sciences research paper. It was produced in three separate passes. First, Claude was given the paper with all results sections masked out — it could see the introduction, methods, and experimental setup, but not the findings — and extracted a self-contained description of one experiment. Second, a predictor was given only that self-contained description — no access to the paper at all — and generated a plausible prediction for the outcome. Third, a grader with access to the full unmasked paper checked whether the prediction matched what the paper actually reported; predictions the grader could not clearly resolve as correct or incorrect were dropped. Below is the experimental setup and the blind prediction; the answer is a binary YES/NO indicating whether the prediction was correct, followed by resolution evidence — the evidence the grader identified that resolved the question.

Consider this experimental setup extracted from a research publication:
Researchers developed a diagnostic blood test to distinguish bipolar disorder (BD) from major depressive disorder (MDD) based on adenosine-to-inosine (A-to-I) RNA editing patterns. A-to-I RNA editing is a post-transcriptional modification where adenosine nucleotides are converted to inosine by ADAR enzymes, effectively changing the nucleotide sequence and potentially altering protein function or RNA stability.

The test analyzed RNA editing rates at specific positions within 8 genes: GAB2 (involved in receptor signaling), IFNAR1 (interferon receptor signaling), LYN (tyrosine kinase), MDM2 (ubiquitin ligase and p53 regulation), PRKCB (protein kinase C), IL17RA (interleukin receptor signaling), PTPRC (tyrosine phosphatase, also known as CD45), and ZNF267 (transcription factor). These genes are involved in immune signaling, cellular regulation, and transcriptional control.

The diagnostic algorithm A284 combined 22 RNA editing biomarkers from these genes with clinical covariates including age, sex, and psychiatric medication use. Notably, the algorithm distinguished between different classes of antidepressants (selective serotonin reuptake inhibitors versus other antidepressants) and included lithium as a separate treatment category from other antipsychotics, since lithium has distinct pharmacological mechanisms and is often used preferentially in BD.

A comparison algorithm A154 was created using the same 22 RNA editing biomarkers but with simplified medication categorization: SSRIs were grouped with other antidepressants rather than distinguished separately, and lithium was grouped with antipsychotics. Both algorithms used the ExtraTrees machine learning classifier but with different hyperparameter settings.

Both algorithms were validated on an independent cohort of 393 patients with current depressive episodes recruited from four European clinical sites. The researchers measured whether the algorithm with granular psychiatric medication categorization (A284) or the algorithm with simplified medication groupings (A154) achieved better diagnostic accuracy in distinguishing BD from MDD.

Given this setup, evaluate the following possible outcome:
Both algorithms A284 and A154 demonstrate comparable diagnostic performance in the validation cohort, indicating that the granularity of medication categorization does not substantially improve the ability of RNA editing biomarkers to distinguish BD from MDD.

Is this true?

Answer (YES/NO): NO